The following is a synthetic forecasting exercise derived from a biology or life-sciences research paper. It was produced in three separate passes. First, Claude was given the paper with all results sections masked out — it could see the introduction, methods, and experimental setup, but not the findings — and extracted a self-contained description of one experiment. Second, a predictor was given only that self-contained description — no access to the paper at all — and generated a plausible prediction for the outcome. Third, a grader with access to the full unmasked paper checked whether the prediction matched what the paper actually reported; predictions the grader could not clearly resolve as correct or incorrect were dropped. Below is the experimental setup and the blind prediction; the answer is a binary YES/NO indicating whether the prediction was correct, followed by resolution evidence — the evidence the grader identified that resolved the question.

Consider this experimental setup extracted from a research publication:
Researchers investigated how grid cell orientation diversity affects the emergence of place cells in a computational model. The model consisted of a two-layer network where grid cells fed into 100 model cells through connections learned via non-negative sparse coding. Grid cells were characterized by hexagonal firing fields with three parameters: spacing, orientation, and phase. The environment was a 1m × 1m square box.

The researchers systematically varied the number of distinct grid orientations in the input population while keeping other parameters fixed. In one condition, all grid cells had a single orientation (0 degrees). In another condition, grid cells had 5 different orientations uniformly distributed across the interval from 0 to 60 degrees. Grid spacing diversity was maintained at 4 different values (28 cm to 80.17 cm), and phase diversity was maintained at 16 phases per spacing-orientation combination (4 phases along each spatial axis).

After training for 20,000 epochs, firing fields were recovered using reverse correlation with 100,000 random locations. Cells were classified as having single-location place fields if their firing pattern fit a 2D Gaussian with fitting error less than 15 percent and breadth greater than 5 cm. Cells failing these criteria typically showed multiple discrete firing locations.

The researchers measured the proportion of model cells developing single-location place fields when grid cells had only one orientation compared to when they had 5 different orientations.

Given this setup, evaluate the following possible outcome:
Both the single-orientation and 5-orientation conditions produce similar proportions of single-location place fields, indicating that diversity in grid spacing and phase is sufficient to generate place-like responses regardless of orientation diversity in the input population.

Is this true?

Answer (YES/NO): NO